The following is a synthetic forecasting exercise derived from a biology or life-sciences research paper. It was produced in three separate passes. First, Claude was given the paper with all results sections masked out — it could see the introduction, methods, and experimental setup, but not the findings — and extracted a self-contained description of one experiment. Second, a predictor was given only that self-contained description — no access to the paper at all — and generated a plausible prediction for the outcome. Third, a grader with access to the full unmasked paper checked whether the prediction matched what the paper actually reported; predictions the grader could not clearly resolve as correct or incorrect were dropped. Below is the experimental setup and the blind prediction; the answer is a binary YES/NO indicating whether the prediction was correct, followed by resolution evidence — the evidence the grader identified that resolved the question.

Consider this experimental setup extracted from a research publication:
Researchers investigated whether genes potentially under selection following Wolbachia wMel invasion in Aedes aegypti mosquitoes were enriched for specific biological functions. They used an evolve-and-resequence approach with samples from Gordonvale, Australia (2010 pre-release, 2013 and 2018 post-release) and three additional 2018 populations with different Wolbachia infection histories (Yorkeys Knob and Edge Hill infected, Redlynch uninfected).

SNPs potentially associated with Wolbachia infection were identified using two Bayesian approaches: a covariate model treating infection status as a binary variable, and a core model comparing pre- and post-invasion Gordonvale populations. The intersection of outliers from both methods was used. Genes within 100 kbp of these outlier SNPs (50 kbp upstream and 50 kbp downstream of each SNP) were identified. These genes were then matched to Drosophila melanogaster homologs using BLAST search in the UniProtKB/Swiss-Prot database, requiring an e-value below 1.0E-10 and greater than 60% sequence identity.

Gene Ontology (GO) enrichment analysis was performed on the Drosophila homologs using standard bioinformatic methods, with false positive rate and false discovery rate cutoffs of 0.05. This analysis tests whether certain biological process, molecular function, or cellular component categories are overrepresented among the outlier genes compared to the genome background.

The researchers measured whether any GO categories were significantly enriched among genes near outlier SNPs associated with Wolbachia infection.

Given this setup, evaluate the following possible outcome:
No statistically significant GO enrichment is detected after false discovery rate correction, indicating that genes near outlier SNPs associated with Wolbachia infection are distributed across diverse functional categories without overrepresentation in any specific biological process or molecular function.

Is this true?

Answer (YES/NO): NO